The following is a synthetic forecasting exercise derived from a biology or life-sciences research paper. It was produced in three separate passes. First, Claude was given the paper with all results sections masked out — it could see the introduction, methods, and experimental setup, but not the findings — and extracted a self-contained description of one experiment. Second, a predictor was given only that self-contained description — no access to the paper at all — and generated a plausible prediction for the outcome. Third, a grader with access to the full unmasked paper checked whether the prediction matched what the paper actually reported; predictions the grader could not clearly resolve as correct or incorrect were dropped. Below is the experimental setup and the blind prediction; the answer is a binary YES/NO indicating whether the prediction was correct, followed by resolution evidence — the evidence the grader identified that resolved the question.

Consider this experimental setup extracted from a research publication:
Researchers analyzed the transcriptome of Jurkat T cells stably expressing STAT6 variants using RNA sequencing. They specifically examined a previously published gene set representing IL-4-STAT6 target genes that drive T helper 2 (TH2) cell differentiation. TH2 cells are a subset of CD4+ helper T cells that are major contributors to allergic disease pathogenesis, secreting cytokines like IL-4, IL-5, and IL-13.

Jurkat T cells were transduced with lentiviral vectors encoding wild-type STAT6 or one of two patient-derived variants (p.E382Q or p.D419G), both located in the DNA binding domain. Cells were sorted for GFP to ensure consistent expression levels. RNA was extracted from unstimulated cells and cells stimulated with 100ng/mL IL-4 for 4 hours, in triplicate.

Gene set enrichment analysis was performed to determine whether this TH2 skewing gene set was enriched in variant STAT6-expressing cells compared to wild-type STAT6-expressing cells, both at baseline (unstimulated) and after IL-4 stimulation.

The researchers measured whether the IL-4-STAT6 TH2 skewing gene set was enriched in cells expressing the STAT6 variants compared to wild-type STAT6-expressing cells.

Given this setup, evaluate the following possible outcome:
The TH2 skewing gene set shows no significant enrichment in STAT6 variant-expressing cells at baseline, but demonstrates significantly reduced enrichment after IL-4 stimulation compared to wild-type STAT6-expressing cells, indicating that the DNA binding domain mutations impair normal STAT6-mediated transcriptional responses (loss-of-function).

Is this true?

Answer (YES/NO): NO